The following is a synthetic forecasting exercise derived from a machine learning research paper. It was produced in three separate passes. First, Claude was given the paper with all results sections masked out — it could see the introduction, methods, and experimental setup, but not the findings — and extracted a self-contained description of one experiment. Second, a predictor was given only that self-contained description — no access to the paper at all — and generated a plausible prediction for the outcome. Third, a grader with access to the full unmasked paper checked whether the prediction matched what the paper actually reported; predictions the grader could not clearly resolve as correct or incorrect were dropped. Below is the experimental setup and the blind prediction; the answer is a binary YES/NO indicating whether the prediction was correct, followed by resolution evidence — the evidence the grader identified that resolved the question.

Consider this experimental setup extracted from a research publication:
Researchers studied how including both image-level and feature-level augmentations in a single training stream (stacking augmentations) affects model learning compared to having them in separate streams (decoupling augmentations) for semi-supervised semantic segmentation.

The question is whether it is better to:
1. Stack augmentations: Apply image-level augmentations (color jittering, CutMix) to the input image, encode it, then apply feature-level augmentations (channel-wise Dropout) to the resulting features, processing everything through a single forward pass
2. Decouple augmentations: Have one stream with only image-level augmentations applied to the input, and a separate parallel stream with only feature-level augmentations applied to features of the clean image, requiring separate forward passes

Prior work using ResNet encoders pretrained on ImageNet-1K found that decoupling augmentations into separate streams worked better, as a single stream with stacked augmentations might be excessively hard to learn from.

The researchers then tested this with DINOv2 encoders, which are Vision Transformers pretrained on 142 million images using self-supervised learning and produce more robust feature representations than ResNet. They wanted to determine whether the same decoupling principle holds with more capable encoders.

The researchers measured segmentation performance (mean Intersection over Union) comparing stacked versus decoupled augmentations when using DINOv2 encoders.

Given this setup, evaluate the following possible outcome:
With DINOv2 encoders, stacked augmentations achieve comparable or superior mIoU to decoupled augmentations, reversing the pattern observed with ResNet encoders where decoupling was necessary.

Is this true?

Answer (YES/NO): YES